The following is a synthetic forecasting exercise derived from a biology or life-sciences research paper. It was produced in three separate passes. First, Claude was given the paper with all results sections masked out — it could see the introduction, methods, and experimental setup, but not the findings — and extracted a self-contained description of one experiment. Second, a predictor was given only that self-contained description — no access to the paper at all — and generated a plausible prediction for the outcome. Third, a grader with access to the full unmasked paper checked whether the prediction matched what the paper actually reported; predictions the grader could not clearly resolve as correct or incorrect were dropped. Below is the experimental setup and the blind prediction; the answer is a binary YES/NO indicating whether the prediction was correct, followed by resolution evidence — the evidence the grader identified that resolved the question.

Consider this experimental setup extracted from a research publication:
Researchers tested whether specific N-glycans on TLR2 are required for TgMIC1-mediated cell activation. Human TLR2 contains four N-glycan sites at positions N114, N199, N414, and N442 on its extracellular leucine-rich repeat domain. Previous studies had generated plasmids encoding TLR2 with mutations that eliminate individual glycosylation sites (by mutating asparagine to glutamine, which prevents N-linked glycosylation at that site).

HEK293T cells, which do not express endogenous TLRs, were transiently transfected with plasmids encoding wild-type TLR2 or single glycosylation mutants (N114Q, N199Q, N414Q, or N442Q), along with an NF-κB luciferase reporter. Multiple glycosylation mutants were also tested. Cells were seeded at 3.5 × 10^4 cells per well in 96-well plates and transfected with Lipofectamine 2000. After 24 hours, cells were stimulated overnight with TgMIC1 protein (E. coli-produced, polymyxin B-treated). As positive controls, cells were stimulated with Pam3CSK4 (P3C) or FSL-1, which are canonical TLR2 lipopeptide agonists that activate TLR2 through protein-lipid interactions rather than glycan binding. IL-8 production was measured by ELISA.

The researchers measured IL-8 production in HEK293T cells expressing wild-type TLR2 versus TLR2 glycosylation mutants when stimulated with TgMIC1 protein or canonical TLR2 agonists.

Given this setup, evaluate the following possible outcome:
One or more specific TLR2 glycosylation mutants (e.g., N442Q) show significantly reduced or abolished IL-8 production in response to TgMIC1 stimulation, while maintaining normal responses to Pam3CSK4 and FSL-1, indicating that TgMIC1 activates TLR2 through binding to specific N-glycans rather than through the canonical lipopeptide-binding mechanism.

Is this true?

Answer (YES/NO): YES